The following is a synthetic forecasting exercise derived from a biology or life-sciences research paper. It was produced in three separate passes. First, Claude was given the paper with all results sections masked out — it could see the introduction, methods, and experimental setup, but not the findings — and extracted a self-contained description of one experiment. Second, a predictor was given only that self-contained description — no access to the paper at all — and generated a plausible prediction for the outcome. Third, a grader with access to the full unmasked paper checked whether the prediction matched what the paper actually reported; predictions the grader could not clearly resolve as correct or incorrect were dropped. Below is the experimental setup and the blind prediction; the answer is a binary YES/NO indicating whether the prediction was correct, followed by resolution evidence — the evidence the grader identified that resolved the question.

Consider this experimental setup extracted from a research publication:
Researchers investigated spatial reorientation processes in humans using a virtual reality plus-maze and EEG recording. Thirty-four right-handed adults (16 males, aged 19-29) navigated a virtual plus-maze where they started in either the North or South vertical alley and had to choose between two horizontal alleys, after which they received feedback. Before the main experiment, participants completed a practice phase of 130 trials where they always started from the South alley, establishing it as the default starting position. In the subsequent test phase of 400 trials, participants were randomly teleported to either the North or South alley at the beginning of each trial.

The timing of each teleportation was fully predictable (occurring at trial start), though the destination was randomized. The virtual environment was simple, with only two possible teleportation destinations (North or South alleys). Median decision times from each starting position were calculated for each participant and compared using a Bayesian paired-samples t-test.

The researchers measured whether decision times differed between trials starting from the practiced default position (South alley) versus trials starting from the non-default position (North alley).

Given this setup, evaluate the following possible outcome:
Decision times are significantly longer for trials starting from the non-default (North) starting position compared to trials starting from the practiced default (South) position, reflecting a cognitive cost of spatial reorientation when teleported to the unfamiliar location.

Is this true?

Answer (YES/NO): NO